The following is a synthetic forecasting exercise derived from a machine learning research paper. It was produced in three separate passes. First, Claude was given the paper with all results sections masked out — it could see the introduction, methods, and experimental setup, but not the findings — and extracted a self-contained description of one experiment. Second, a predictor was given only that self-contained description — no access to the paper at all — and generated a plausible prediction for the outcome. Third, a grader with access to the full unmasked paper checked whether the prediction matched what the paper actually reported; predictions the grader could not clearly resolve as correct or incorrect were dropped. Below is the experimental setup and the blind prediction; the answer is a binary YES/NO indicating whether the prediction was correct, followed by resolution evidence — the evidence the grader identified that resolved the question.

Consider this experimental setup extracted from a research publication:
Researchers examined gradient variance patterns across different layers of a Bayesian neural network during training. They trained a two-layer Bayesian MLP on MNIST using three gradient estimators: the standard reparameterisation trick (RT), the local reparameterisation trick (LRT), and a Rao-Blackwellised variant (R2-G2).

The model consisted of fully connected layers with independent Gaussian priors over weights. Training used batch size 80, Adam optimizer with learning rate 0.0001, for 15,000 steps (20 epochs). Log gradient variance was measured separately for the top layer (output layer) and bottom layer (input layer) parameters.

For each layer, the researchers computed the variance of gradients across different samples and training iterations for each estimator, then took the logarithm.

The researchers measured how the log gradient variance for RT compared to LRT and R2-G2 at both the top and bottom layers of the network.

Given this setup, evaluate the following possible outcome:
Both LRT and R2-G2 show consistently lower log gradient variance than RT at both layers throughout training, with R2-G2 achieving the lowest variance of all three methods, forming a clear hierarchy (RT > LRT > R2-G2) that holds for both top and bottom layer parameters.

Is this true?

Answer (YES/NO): NO